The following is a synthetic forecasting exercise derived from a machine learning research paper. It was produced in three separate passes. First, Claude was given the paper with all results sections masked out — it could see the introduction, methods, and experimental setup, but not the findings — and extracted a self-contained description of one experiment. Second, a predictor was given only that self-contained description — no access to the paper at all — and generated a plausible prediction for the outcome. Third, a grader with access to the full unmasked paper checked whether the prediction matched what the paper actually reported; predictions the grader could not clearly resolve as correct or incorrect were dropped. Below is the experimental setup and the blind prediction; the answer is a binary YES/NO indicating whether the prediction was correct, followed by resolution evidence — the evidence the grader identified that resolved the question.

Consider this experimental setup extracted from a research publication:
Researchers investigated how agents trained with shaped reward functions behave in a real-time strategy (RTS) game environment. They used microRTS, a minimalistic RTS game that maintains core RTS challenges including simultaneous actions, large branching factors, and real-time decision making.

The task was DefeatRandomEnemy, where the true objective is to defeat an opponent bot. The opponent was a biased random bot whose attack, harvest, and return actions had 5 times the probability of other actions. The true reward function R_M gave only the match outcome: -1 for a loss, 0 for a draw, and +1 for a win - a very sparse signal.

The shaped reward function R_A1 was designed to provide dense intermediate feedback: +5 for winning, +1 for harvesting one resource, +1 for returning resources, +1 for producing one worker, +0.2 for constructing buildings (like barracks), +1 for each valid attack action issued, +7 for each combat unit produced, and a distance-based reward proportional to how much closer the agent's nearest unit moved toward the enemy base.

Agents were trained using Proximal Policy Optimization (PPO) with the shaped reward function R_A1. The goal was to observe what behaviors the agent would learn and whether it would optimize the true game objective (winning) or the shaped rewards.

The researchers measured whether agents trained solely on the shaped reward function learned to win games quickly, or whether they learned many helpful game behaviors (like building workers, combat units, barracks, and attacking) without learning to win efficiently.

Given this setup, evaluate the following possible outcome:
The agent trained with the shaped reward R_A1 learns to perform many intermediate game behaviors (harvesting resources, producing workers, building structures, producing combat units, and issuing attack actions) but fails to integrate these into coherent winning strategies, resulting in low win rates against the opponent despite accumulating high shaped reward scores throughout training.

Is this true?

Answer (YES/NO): YES